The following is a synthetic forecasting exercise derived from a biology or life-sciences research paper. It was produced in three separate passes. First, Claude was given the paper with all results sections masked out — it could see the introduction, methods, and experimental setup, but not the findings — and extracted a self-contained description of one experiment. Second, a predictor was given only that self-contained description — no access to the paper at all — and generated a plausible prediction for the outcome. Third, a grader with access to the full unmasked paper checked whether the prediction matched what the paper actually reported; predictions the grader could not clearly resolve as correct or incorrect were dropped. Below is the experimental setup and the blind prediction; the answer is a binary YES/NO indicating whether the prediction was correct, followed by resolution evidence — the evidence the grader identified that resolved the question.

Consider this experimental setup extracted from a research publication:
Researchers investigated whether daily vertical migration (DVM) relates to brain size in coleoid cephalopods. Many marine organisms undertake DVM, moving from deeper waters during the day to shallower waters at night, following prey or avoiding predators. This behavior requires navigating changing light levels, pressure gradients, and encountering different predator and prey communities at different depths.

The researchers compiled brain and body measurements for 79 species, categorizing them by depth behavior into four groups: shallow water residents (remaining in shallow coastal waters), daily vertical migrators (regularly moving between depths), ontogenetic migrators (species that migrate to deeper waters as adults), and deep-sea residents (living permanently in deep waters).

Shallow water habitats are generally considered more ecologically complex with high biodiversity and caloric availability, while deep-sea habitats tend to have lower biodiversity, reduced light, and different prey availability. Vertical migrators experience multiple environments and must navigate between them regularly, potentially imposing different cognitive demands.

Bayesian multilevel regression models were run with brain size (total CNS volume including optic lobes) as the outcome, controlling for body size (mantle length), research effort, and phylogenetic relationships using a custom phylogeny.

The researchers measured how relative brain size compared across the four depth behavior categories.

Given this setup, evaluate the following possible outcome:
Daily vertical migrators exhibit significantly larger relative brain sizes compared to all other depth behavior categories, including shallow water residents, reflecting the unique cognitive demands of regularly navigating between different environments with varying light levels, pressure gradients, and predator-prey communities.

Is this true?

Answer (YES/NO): NO